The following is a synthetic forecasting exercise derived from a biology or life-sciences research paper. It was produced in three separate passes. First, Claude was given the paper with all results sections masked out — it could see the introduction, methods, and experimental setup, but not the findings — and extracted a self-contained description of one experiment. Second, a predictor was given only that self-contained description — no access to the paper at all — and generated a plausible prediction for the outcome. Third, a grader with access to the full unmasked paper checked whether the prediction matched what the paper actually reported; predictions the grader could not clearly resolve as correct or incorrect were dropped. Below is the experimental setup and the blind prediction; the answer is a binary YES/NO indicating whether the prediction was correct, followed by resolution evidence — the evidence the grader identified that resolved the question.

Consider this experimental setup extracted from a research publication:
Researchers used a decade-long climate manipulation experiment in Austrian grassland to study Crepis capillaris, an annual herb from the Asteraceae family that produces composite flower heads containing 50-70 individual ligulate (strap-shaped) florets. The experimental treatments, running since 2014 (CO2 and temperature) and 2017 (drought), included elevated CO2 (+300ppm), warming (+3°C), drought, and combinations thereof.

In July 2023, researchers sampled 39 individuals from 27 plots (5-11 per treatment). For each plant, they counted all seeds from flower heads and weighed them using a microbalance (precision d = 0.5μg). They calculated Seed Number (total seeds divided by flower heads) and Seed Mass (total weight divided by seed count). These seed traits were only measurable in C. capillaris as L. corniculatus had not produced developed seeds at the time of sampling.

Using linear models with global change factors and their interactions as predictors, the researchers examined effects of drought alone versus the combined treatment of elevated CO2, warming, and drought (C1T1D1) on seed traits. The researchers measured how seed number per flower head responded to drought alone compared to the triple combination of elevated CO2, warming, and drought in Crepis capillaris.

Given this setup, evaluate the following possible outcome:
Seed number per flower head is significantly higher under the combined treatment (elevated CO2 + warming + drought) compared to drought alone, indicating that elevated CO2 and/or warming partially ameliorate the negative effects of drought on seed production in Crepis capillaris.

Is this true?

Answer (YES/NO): NO